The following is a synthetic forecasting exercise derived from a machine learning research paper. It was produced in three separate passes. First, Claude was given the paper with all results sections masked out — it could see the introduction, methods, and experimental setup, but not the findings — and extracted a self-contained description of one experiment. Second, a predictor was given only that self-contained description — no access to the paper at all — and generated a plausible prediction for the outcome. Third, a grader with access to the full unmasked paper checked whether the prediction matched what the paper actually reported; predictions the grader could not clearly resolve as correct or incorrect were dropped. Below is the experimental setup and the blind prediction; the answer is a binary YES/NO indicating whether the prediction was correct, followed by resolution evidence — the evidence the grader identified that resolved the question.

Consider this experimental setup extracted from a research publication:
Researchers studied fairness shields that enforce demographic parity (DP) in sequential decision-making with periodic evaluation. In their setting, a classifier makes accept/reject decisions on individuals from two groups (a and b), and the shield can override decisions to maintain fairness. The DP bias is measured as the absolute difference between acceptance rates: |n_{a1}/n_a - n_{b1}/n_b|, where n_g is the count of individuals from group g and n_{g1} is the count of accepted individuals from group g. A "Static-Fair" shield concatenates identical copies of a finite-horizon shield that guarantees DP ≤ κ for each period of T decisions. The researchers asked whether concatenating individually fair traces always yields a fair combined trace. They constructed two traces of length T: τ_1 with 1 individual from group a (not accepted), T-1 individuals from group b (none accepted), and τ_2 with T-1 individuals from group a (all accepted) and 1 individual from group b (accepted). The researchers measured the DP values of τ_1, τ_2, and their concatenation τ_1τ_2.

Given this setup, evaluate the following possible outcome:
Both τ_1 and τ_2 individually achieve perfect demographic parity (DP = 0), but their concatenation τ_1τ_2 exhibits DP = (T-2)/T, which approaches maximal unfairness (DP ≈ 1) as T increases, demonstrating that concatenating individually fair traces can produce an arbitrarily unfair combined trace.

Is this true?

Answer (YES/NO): YES